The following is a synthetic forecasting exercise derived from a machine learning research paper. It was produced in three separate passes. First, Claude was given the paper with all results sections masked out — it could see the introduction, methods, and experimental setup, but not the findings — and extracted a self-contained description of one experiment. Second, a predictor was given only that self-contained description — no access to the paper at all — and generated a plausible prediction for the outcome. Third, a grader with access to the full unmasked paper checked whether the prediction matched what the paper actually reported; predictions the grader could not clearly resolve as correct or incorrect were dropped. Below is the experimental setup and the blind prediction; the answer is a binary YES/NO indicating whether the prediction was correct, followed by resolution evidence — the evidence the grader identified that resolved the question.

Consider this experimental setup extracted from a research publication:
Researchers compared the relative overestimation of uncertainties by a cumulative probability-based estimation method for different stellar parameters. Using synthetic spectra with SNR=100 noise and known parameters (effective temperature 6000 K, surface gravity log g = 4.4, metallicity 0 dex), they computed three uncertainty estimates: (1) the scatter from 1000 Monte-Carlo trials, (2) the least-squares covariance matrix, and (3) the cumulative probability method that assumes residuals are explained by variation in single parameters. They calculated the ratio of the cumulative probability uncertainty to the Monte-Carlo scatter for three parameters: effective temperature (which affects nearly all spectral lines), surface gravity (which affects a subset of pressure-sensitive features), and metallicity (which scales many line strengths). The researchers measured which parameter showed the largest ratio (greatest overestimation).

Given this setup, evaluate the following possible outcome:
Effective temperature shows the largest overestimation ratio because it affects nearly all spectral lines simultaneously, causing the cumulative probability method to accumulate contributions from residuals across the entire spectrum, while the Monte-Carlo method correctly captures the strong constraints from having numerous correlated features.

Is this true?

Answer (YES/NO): NO